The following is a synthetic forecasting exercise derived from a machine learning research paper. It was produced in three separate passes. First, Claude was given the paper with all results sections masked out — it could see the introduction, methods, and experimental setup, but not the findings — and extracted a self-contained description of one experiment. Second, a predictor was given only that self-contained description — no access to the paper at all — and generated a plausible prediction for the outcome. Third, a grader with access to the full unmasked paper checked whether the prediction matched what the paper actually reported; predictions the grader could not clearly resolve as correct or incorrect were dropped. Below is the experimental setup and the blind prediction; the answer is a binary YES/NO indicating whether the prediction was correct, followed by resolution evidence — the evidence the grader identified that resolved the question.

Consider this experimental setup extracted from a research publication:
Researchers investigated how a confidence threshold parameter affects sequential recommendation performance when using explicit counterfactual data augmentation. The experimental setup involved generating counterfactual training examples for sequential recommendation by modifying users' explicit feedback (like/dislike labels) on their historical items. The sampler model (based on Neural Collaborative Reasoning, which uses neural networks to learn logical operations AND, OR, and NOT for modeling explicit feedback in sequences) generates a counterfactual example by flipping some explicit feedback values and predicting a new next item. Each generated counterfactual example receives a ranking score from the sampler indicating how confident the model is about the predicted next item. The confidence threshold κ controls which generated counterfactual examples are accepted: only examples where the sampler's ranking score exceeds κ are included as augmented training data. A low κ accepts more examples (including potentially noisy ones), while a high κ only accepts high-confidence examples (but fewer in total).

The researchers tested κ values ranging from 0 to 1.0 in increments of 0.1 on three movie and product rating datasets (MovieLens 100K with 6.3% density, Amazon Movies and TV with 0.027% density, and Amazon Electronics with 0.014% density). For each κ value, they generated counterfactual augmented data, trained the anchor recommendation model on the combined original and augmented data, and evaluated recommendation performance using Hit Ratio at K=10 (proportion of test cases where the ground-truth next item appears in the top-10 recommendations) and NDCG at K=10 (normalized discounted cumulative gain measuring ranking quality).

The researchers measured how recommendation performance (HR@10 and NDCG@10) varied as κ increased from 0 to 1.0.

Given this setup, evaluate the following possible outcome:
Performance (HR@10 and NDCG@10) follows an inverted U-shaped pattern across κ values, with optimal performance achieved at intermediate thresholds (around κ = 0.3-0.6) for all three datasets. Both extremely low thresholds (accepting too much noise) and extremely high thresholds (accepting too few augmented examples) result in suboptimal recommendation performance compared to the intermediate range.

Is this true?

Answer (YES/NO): NO